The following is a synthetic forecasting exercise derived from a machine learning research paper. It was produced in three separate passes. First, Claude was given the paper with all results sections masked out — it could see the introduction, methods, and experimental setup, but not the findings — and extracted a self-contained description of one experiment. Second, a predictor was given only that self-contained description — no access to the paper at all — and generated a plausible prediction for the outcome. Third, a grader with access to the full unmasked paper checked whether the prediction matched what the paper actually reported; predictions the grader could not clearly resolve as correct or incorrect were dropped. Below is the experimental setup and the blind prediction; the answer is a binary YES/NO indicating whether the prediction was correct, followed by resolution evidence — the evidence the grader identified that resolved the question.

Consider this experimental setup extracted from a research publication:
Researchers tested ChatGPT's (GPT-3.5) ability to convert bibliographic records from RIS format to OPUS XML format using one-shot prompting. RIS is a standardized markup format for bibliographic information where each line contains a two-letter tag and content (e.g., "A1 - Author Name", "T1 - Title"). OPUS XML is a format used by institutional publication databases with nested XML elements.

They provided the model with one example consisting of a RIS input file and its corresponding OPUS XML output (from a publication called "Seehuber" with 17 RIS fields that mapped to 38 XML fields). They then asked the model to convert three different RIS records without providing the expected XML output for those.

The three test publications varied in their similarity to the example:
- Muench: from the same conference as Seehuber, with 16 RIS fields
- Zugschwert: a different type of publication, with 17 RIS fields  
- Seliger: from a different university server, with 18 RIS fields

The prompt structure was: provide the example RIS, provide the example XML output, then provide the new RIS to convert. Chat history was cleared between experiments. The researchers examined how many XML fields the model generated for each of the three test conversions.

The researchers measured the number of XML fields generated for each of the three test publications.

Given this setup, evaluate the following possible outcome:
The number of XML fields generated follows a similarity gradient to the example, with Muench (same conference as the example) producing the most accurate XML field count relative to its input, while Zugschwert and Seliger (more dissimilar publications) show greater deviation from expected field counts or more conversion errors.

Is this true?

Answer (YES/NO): NO